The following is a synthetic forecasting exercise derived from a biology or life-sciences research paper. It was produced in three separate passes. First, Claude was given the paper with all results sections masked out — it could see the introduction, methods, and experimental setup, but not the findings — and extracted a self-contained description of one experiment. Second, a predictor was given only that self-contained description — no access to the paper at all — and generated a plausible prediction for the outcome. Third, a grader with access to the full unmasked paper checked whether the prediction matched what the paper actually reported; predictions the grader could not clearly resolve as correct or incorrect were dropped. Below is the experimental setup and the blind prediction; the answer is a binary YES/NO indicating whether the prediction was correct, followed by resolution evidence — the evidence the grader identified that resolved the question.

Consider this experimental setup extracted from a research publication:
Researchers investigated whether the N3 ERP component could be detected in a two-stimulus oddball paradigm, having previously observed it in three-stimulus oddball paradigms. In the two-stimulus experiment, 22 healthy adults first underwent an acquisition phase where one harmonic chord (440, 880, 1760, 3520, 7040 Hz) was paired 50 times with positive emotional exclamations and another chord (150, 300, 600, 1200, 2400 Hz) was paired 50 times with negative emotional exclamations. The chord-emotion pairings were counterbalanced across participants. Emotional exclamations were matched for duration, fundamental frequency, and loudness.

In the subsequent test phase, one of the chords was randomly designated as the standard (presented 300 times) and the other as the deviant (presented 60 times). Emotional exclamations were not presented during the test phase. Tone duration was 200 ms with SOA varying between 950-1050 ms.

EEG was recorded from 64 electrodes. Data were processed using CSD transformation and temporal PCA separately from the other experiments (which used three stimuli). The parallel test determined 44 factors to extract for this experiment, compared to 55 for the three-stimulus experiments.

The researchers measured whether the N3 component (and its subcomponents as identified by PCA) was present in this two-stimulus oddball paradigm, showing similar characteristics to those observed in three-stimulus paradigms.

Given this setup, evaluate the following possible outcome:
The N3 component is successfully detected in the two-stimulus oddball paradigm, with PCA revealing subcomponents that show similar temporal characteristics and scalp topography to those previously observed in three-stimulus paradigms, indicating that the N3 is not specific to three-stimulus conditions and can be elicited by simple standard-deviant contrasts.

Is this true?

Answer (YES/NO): YES